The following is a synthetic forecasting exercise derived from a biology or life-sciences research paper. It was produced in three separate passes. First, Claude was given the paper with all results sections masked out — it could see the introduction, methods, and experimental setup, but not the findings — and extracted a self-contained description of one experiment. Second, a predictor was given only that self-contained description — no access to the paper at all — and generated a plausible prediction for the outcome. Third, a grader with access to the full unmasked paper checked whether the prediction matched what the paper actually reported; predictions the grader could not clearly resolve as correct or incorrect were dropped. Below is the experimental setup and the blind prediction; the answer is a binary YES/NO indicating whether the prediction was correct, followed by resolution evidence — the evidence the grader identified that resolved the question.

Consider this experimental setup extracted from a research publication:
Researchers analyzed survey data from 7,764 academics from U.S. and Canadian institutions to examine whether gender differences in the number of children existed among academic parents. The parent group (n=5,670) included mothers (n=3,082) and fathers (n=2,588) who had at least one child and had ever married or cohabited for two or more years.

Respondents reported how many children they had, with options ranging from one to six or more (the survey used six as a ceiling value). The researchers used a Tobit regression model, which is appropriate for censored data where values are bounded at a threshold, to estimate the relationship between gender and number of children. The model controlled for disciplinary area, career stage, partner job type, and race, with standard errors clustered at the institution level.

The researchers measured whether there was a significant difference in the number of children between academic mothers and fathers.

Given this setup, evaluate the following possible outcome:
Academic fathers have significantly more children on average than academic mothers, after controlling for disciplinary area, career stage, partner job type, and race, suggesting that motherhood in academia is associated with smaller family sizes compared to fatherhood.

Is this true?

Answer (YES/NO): YES